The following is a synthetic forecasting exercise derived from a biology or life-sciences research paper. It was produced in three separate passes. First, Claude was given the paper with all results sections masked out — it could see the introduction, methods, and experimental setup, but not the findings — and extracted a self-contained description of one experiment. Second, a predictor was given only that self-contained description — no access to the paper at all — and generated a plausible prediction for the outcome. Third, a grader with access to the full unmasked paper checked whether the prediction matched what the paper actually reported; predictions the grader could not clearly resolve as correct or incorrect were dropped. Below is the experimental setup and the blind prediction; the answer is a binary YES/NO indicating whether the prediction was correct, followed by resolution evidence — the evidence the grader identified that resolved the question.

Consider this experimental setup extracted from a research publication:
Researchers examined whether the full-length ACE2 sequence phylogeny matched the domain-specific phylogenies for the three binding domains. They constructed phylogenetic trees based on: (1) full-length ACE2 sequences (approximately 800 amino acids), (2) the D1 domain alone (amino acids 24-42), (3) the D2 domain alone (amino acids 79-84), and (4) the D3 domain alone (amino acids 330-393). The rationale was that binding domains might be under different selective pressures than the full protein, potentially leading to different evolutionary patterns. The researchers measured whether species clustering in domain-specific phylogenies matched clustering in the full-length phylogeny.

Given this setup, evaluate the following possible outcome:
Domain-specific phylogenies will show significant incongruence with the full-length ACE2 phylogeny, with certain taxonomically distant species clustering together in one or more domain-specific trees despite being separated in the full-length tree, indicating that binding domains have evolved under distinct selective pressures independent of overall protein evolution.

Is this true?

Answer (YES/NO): YES